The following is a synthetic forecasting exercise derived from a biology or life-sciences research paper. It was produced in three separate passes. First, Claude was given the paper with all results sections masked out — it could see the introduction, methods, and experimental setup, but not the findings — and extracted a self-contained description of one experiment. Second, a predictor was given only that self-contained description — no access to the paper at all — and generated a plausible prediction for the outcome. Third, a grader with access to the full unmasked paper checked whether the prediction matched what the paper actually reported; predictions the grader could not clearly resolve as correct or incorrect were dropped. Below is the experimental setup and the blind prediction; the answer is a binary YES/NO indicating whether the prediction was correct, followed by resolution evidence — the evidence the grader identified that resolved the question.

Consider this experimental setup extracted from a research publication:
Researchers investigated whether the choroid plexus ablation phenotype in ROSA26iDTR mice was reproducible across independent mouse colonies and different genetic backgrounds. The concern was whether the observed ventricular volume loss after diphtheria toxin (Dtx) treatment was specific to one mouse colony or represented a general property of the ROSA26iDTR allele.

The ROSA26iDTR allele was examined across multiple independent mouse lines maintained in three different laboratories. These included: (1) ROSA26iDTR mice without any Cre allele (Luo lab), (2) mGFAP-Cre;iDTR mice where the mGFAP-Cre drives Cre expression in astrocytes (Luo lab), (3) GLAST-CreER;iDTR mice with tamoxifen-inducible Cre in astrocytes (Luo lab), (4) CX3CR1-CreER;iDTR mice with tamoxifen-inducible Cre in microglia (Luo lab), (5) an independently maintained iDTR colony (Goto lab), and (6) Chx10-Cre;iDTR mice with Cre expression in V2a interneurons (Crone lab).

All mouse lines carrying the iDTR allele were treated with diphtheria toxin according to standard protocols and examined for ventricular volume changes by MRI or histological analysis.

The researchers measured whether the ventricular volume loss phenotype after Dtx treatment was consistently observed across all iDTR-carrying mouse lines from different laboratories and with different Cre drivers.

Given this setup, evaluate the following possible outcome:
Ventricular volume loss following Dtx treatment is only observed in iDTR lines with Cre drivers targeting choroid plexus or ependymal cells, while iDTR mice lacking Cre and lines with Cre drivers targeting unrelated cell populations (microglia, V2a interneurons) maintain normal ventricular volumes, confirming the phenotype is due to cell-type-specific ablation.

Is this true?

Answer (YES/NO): NO